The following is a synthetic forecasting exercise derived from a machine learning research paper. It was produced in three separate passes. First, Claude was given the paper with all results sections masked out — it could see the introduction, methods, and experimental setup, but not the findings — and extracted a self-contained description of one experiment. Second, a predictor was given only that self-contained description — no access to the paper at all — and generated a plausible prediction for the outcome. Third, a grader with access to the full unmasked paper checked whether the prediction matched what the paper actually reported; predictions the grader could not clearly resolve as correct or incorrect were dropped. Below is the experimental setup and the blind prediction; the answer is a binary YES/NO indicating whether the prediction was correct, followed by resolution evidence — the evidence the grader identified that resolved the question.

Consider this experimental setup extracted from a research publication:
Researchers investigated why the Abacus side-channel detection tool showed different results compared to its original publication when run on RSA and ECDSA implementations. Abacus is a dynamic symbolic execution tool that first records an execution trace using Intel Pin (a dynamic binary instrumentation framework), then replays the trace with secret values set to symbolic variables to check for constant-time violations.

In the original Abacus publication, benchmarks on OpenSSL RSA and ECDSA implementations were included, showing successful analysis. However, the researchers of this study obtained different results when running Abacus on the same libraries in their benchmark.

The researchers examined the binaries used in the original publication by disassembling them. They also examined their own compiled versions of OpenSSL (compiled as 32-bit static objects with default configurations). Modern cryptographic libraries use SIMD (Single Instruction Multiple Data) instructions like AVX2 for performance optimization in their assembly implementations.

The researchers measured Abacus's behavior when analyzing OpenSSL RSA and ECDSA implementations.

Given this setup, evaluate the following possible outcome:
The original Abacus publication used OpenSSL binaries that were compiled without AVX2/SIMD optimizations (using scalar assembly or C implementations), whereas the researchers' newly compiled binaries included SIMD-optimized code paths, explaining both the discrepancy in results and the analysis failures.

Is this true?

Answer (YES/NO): YES